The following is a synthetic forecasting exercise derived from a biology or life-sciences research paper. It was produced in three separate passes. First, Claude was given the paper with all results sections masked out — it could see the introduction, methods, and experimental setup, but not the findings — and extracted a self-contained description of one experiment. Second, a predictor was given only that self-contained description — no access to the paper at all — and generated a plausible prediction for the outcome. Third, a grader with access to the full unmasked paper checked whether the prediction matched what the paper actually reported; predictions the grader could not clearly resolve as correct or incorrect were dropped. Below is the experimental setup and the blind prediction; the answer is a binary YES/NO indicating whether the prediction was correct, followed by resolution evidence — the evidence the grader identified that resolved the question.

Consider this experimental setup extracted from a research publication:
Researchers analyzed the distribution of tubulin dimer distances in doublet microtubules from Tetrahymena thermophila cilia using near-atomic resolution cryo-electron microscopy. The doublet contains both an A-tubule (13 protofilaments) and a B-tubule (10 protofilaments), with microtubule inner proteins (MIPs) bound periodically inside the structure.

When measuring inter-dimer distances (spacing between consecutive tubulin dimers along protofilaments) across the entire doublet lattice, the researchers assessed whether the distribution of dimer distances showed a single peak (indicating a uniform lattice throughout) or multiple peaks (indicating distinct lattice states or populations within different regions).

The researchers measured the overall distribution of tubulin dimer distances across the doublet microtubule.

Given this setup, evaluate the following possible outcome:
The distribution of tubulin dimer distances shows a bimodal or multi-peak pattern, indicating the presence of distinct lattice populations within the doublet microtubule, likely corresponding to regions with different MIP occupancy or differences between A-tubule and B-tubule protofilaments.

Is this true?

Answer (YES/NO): YES